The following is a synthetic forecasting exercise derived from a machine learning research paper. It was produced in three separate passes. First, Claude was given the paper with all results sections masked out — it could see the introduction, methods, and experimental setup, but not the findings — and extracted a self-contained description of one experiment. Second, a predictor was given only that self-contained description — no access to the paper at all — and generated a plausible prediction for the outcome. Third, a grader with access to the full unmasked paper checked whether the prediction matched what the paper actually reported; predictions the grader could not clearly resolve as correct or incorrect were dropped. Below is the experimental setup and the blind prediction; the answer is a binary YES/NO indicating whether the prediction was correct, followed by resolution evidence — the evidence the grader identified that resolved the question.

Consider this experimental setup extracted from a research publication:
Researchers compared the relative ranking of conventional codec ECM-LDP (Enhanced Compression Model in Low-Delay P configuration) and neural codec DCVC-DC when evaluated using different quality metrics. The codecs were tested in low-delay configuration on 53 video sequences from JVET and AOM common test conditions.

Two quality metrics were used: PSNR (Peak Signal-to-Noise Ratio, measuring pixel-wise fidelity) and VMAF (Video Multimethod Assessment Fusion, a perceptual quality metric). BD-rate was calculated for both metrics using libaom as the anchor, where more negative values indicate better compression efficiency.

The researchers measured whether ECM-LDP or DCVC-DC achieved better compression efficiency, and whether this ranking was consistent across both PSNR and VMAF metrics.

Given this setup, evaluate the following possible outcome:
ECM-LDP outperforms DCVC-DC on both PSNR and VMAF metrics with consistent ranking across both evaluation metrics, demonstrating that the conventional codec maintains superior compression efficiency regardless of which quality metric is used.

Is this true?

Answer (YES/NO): NO